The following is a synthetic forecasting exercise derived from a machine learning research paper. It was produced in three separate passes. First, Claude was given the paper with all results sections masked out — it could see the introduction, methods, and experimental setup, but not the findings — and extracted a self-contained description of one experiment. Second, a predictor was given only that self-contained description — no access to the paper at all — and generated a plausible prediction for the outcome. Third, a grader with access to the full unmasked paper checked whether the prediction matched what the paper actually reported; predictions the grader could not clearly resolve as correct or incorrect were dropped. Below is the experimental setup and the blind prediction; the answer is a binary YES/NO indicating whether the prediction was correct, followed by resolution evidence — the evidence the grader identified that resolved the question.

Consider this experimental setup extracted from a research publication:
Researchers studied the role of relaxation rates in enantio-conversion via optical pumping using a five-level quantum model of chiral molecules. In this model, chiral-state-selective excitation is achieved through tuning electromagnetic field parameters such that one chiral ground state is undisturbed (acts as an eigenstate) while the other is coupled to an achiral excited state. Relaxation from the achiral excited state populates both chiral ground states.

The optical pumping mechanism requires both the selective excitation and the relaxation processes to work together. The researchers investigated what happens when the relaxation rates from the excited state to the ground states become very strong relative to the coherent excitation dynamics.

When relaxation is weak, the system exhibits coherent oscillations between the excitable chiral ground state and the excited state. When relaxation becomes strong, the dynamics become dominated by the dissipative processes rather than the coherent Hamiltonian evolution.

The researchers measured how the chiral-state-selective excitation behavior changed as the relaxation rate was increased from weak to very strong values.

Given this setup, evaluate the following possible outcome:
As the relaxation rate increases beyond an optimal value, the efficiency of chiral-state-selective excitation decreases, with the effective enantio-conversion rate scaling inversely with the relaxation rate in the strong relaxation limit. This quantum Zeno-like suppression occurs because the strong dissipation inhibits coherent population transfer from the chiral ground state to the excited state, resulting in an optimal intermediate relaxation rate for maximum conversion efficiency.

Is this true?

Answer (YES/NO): NO